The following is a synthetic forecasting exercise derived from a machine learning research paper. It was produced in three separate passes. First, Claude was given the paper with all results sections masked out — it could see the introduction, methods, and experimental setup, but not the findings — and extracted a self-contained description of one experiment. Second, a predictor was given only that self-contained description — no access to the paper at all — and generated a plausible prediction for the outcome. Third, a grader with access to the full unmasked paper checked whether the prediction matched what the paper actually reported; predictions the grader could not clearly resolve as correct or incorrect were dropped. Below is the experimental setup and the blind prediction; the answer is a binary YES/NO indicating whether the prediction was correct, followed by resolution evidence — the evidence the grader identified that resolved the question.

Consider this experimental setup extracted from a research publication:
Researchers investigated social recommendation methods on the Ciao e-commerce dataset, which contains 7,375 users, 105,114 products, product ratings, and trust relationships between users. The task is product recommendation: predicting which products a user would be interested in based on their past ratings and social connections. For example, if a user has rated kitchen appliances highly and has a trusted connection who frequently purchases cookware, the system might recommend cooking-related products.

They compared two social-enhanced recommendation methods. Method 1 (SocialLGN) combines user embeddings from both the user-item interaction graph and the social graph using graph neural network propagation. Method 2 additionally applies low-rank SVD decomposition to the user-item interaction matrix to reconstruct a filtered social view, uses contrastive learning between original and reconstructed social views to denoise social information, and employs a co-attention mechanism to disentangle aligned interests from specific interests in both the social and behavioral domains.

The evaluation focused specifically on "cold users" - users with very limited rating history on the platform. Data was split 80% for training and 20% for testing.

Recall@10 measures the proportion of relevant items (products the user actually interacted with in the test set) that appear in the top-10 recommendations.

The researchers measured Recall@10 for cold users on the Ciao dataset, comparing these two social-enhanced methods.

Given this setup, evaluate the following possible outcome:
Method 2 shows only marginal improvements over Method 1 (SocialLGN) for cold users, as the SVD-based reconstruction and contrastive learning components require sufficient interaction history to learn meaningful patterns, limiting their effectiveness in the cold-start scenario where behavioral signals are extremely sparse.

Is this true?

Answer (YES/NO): NO